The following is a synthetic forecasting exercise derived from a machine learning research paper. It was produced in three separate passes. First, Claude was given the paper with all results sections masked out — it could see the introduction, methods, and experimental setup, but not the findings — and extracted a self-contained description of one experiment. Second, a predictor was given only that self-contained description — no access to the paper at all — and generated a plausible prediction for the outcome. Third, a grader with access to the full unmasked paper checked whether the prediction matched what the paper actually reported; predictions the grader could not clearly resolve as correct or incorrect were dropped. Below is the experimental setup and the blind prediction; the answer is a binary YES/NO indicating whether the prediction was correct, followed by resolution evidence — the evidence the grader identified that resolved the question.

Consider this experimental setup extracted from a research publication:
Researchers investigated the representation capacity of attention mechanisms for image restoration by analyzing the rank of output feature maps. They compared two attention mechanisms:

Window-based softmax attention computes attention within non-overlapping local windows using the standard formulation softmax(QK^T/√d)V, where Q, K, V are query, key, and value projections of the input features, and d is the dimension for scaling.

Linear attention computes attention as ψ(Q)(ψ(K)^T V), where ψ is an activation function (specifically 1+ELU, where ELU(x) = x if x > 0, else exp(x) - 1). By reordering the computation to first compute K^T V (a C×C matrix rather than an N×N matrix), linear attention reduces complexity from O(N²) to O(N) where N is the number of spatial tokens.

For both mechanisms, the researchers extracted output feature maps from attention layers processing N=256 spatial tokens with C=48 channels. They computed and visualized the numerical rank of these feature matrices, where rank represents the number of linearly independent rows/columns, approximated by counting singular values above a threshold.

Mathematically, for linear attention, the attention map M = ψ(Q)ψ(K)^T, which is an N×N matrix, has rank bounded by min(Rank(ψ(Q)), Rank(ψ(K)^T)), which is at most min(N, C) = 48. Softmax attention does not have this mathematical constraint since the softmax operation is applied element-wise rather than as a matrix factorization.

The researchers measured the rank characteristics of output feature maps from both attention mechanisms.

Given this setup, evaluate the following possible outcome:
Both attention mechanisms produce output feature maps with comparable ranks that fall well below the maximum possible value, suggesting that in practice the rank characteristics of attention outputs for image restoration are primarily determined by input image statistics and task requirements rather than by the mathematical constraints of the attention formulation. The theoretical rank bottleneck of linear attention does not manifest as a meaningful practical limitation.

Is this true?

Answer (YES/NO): NO